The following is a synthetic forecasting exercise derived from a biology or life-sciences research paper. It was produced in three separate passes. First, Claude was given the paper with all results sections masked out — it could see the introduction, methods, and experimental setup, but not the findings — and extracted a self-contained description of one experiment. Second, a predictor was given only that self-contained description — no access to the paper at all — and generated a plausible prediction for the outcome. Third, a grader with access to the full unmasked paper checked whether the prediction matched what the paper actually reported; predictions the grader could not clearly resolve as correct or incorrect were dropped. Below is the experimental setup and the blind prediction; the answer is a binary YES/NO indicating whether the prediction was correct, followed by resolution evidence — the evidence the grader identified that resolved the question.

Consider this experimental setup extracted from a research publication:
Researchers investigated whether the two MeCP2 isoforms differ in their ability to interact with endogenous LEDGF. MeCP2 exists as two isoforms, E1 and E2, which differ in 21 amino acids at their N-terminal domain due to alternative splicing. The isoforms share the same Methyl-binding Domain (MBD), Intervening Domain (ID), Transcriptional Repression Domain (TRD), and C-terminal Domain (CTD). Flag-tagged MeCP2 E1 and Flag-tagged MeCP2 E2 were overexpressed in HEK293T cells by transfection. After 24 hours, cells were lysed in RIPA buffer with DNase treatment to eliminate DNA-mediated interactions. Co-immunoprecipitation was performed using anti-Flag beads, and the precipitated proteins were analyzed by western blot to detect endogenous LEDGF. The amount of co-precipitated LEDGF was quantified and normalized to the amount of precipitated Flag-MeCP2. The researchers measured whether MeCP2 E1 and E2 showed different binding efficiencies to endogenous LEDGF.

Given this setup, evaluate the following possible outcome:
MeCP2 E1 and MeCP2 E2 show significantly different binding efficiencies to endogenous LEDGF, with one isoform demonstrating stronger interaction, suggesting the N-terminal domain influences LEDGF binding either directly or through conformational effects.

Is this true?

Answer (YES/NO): NO